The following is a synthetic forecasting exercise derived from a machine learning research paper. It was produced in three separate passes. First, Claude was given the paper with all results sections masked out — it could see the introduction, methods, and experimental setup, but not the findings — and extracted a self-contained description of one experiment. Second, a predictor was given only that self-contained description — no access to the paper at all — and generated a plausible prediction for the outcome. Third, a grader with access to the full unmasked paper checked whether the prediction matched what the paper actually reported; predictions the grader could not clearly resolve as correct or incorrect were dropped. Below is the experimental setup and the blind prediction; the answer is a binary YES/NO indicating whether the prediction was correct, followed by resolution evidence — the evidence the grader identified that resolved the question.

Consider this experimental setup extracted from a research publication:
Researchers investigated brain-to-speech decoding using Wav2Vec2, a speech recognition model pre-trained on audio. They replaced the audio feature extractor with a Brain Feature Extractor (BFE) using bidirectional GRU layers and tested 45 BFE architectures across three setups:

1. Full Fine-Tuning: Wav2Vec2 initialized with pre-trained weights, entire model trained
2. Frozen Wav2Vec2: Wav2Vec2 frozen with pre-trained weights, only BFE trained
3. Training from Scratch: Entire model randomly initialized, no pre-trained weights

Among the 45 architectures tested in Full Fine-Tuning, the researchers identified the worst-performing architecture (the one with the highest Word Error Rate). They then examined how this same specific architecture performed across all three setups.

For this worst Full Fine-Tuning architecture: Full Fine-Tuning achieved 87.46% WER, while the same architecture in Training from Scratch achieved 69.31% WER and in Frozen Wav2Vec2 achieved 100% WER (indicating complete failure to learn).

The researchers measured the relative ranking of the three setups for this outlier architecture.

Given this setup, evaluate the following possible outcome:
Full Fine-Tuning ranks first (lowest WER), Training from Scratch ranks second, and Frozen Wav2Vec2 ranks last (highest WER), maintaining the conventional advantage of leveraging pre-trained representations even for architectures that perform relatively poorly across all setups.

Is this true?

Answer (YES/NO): NO